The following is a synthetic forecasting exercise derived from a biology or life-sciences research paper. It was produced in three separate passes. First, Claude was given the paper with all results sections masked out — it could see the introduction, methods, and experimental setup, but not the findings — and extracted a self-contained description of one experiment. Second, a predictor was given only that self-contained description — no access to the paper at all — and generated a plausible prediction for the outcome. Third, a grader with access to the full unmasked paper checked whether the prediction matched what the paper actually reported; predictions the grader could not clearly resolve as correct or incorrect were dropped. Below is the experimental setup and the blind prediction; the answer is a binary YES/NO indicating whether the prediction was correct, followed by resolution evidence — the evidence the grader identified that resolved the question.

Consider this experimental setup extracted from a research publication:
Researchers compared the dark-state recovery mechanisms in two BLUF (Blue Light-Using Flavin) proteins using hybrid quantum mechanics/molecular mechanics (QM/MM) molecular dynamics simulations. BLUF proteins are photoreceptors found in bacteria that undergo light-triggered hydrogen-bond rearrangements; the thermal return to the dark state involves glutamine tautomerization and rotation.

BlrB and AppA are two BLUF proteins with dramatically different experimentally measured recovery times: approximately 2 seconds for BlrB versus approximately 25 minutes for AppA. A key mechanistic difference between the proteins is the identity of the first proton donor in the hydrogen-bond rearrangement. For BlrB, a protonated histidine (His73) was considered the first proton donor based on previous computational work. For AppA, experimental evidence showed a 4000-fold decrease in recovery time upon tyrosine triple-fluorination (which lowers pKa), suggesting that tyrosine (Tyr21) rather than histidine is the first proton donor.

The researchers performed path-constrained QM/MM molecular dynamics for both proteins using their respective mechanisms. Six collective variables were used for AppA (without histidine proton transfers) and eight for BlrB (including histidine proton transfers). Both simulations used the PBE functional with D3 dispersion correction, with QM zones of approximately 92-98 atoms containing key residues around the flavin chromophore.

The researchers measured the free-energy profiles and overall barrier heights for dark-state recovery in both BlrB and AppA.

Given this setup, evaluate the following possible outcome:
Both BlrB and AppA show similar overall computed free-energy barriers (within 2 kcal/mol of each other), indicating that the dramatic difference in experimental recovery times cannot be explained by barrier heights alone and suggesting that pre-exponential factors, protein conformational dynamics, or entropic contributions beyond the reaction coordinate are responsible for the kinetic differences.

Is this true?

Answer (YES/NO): NO